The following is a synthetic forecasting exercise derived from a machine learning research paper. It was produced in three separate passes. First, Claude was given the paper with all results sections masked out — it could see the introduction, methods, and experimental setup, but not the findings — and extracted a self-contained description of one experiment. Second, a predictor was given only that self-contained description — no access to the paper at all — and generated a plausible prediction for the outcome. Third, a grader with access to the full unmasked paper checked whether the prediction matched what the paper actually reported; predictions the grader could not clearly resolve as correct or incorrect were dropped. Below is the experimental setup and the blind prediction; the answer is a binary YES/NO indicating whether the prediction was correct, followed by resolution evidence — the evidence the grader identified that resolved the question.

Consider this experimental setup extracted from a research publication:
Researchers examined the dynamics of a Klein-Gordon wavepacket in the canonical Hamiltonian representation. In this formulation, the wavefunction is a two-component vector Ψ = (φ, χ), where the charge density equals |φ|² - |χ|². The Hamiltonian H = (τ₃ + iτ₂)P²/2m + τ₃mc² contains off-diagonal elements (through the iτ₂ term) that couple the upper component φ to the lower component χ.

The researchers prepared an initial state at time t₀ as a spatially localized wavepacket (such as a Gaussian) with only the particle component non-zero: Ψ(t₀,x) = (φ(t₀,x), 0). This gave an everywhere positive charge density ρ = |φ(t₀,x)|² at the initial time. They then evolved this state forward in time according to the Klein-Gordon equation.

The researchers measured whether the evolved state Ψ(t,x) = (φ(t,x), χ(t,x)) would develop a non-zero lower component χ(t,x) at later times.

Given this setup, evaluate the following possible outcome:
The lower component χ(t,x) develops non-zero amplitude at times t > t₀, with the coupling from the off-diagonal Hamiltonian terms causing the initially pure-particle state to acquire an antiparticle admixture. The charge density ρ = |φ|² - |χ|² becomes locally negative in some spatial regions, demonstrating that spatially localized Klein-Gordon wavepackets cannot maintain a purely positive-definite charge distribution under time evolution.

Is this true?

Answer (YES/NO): YES